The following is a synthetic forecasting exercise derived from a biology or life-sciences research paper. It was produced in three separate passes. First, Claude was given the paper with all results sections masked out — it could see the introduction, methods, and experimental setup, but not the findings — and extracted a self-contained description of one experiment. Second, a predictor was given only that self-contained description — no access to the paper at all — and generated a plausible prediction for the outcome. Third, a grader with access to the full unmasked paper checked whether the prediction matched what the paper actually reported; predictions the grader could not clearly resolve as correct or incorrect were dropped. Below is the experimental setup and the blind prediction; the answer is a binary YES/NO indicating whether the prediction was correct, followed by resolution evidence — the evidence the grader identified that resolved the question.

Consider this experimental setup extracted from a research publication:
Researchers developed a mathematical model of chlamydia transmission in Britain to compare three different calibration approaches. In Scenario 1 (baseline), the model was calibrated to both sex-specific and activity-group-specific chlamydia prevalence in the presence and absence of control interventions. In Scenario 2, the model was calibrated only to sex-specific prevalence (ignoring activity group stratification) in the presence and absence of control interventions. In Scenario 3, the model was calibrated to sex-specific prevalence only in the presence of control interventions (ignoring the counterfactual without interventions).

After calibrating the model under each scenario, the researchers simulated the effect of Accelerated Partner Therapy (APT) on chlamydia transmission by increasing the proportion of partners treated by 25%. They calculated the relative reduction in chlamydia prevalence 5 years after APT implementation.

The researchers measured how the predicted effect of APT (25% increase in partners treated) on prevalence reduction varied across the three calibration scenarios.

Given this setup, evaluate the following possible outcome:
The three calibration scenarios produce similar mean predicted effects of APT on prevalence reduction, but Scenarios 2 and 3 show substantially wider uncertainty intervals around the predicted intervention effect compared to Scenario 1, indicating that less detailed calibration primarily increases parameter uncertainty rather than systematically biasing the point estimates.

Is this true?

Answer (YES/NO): NO